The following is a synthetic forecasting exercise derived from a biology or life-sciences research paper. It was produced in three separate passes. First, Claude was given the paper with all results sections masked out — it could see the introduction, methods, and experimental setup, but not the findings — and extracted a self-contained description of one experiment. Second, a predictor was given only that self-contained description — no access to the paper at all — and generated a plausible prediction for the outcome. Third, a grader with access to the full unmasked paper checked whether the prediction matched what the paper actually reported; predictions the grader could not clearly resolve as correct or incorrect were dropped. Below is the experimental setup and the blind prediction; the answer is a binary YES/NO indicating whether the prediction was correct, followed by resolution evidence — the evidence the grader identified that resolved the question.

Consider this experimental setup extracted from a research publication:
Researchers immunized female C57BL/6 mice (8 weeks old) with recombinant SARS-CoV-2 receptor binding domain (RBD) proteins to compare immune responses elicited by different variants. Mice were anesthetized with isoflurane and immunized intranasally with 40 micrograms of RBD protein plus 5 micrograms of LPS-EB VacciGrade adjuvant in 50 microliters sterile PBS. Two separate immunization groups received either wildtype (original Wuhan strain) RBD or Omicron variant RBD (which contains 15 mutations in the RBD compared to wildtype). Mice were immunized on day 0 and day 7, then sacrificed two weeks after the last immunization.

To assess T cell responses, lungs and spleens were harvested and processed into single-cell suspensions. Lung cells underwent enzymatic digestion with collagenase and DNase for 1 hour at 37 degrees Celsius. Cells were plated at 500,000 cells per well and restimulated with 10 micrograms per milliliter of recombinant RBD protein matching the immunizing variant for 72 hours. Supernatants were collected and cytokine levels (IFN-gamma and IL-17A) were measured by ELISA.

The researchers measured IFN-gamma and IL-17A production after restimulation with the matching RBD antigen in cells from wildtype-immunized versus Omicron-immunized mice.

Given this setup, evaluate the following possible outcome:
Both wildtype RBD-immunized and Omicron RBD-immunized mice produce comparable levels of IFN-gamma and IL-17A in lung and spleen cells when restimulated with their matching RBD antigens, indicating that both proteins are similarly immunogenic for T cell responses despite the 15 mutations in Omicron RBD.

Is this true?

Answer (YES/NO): YES